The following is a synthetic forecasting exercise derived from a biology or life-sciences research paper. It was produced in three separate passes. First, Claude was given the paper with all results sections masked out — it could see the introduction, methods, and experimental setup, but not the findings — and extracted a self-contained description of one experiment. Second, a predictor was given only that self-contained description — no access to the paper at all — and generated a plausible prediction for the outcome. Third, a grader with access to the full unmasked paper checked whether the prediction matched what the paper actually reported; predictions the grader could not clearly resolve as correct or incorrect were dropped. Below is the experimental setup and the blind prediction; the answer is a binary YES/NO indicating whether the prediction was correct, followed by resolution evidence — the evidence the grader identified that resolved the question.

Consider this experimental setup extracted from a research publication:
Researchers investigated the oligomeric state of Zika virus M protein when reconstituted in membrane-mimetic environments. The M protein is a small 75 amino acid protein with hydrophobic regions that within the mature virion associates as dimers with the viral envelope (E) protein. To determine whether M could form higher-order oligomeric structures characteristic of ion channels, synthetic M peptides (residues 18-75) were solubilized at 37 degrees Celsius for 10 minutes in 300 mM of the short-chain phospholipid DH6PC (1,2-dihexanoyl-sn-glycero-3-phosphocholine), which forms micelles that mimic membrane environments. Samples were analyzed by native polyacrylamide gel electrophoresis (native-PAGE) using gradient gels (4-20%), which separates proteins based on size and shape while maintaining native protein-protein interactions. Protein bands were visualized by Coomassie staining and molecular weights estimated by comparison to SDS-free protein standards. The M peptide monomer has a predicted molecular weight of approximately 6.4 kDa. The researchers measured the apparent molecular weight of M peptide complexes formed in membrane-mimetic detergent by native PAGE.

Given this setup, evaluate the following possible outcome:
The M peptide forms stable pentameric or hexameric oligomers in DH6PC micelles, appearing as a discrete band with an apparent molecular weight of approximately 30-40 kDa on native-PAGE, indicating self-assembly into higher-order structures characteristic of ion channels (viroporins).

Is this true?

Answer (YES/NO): NO